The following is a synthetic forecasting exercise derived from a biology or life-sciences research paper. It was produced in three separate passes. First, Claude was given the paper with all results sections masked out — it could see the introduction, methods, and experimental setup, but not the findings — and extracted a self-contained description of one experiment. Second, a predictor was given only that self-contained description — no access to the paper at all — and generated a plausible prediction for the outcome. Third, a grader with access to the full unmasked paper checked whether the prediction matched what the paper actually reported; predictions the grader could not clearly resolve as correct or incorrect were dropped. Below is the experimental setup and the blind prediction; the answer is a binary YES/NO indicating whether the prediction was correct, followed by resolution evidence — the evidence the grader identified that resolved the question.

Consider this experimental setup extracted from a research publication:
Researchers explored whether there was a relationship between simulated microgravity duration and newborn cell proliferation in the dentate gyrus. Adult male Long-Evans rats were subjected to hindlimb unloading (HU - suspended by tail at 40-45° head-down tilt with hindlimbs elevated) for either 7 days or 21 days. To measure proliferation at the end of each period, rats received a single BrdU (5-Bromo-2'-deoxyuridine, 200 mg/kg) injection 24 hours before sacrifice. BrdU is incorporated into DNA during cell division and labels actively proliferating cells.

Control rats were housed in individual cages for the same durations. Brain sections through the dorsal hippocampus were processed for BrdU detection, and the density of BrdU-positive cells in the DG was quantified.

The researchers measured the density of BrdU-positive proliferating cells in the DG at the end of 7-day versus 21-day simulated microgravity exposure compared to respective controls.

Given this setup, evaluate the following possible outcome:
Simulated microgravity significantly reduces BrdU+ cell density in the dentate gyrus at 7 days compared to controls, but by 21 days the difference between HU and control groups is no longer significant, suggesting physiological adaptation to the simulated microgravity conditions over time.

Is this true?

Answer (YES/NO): YES